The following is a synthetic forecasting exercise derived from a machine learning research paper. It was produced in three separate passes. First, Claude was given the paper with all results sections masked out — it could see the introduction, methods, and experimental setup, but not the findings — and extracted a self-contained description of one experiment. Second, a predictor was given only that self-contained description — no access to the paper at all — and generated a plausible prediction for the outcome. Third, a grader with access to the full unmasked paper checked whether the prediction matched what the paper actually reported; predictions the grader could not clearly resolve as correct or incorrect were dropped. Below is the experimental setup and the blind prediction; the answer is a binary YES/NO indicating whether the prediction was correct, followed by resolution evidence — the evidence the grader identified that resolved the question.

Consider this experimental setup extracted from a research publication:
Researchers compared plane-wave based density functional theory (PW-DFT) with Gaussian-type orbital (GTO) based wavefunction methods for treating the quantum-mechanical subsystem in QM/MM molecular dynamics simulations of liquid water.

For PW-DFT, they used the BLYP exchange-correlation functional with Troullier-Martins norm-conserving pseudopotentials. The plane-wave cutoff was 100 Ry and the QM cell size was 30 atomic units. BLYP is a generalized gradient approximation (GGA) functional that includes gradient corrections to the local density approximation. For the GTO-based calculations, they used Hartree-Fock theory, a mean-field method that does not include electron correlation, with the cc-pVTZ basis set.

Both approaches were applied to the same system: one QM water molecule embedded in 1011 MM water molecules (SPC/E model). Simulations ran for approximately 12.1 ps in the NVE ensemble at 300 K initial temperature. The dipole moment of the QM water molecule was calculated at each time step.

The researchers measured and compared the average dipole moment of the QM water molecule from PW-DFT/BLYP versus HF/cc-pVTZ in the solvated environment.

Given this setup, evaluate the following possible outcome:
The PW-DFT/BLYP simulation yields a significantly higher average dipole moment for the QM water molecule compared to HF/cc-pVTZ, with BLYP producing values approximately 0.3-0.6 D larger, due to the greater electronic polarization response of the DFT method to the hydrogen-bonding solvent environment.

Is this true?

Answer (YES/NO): NO